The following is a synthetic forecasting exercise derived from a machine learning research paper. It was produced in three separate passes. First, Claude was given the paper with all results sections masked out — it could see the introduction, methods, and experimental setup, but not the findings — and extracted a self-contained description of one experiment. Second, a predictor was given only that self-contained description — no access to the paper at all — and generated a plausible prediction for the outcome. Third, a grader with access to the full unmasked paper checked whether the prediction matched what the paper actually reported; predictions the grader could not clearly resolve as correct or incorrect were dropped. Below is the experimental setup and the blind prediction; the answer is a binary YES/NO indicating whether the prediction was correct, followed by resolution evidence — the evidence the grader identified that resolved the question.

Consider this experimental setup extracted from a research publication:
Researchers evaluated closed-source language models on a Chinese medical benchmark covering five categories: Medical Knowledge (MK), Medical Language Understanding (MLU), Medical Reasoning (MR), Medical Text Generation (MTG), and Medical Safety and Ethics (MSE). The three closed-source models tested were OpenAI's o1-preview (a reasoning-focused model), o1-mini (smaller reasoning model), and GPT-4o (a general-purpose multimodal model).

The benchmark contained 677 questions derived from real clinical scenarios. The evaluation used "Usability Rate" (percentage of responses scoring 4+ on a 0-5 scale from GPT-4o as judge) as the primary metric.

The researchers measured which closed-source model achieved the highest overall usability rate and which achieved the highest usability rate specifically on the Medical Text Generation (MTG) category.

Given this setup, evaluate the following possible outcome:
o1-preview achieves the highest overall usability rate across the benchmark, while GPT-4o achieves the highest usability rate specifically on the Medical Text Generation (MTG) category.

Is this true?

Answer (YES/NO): YES